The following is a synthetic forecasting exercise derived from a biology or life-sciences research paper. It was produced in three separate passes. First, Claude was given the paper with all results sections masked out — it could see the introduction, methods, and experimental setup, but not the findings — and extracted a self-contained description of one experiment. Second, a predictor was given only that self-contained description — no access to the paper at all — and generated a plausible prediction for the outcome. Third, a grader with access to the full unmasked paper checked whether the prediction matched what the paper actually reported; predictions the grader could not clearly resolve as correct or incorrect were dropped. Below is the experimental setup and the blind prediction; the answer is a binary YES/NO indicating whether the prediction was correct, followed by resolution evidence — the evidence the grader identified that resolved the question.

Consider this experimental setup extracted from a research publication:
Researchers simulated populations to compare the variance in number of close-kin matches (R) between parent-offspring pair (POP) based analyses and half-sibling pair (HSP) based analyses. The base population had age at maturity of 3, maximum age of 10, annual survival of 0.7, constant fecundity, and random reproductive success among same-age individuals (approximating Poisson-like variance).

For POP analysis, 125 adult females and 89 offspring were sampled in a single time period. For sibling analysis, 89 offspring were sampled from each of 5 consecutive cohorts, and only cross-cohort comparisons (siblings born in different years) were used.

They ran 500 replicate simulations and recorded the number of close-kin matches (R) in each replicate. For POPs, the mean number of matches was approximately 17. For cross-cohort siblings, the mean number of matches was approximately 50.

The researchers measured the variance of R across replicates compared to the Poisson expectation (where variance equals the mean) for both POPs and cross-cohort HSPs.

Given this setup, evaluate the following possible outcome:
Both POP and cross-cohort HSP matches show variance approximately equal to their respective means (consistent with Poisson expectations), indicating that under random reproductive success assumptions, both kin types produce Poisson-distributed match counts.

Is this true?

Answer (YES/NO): NO